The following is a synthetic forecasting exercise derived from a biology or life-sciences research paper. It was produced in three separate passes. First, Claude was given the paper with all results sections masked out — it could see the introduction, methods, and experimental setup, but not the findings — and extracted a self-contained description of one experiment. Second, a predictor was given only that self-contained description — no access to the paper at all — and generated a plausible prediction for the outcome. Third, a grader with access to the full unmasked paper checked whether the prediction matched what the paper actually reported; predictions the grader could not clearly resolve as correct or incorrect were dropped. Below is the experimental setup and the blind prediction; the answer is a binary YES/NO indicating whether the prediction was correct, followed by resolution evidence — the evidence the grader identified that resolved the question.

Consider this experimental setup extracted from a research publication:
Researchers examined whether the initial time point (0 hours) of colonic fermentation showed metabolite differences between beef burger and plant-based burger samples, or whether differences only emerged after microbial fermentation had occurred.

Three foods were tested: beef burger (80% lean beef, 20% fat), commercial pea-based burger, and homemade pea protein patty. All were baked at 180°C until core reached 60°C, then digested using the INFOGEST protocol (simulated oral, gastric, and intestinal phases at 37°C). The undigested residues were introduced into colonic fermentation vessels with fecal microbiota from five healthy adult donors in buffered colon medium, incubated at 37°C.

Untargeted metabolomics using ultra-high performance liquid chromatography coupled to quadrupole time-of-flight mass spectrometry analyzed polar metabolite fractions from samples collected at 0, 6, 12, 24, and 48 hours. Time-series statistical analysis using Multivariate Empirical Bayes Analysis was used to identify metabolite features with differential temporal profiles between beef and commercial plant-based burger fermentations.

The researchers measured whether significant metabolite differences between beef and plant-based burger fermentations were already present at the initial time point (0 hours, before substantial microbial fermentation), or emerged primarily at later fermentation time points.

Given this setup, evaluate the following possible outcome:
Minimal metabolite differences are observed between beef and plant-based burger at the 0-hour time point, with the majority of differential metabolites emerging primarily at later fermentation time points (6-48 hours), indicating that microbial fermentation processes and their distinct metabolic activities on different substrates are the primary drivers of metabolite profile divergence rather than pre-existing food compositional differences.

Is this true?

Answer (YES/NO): NO